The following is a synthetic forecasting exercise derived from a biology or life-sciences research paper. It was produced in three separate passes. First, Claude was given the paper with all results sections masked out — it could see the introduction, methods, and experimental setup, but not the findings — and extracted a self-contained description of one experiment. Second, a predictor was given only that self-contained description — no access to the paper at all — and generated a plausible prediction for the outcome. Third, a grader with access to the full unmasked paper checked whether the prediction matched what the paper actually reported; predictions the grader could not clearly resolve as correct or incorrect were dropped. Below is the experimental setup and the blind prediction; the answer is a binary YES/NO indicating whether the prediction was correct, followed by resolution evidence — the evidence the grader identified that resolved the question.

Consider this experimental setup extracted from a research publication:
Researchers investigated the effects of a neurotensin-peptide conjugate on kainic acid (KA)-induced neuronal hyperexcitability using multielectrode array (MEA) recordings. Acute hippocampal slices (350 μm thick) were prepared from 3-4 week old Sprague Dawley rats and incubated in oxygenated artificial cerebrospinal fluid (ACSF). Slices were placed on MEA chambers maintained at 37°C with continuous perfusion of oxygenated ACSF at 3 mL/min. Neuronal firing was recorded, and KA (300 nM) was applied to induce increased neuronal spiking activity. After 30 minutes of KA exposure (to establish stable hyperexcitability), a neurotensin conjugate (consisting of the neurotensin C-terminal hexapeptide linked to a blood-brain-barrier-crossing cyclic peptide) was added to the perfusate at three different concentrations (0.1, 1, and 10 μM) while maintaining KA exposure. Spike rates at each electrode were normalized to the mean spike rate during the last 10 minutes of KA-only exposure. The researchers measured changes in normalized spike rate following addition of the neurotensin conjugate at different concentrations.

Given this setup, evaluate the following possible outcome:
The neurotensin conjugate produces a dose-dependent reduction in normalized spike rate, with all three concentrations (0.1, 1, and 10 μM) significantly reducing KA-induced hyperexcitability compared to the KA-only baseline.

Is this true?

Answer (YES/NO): NO